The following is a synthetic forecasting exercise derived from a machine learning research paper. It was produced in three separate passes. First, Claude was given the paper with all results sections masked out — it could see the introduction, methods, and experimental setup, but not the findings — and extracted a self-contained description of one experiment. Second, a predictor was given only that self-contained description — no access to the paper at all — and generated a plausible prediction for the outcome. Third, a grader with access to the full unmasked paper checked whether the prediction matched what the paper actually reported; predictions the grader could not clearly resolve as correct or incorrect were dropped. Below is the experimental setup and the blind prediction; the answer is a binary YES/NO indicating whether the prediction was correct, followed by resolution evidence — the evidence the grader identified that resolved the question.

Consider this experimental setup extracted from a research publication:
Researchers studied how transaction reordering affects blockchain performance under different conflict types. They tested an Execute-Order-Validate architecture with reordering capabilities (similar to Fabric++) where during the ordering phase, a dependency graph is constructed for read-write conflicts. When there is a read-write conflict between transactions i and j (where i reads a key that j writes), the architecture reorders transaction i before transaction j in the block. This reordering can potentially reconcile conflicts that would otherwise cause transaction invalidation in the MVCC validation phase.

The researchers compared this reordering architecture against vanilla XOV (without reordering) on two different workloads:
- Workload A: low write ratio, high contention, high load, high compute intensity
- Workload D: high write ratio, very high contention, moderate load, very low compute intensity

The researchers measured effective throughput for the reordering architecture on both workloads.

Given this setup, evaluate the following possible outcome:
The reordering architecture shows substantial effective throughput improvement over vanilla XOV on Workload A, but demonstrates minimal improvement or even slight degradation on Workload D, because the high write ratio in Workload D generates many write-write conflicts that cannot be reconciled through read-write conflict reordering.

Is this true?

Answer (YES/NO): NO